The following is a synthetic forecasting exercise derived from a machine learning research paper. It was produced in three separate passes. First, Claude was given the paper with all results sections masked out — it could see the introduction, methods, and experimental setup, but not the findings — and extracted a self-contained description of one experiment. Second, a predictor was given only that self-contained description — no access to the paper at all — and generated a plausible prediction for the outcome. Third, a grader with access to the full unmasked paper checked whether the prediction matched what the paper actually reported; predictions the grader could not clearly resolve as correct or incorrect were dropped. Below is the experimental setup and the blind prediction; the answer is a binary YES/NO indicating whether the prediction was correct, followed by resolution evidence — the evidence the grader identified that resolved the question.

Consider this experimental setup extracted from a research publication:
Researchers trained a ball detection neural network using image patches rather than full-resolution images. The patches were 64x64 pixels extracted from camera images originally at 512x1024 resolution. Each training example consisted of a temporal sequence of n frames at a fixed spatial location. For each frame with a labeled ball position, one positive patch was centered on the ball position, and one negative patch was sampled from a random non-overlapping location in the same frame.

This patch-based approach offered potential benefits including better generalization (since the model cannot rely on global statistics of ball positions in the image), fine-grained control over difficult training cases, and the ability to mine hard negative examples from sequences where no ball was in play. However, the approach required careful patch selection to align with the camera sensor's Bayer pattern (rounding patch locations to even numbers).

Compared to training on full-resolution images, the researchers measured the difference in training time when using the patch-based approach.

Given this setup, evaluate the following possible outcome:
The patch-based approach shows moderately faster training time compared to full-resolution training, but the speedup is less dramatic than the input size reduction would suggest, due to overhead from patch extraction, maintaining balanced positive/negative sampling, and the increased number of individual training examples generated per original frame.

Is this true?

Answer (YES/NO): NO